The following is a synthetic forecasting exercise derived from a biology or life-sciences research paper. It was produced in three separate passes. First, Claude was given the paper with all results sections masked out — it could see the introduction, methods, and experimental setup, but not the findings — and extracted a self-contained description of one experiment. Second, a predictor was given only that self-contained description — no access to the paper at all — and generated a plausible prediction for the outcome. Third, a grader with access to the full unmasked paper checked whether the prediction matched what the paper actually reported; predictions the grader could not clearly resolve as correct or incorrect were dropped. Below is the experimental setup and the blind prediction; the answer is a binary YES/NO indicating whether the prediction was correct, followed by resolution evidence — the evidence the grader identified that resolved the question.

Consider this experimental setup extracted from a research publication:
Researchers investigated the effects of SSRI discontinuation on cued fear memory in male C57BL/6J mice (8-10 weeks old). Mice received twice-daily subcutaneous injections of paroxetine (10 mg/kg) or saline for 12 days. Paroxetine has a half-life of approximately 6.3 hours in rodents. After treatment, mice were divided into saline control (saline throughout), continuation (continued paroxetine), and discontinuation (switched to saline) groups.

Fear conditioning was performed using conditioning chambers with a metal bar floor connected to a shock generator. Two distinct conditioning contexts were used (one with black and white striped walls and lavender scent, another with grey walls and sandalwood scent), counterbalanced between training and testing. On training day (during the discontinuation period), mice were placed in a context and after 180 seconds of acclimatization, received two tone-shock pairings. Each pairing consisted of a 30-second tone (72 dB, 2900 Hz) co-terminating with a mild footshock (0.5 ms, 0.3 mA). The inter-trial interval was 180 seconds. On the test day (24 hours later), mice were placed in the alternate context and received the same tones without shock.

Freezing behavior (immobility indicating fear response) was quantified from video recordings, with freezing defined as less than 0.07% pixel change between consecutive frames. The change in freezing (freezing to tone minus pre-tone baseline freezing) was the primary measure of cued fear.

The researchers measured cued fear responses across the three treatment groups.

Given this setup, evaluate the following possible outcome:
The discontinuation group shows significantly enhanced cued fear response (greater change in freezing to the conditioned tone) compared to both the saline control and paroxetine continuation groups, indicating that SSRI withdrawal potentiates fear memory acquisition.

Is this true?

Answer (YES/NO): NO